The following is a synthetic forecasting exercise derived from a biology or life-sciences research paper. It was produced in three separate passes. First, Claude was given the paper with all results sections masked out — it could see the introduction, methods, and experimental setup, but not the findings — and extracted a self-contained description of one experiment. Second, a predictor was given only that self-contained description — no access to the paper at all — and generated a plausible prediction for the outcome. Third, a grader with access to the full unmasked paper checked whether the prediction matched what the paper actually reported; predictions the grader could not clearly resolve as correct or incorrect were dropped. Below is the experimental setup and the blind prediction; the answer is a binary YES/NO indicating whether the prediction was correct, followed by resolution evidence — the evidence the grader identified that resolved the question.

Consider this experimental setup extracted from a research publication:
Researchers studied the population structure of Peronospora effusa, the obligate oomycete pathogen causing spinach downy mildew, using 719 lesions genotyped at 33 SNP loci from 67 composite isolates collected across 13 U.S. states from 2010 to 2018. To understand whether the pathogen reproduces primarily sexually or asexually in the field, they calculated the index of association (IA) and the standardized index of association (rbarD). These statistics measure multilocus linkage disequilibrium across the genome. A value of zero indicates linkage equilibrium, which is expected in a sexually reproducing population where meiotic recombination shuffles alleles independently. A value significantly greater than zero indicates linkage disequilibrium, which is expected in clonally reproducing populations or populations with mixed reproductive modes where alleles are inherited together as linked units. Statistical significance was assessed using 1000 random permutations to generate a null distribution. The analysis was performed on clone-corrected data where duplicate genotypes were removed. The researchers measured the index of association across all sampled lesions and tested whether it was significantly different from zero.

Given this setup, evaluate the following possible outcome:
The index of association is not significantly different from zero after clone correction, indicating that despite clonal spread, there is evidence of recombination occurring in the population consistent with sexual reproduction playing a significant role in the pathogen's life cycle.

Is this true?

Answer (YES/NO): NO